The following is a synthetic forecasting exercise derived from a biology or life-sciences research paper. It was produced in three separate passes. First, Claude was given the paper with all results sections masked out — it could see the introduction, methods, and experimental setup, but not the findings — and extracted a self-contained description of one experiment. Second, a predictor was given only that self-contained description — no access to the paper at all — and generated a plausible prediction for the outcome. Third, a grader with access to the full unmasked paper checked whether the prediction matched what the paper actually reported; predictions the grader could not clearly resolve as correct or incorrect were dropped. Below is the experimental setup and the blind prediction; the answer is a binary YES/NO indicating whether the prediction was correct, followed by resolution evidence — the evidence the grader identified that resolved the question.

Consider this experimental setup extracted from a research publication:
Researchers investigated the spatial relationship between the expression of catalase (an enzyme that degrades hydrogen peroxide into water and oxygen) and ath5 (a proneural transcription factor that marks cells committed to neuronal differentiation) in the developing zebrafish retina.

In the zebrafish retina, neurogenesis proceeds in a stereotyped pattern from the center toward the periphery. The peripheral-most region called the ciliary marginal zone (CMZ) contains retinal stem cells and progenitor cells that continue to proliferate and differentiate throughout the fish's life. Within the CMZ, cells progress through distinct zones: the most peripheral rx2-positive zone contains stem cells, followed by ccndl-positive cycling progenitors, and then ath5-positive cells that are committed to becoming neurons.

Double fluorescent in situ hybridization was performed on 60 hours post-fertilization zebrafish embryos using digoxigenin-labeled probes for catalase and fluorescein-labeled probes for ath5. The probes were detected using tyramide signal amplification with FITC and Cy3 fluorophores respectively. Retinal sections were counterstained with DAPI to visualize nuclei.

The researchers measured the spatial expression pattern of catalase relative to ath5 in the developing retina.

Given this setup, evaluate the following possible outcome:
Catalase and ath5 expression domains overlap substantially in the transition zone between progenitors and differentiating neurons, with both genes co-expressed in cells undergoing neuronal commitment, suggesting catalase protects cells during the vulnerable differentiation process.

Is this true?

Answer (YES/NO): NO